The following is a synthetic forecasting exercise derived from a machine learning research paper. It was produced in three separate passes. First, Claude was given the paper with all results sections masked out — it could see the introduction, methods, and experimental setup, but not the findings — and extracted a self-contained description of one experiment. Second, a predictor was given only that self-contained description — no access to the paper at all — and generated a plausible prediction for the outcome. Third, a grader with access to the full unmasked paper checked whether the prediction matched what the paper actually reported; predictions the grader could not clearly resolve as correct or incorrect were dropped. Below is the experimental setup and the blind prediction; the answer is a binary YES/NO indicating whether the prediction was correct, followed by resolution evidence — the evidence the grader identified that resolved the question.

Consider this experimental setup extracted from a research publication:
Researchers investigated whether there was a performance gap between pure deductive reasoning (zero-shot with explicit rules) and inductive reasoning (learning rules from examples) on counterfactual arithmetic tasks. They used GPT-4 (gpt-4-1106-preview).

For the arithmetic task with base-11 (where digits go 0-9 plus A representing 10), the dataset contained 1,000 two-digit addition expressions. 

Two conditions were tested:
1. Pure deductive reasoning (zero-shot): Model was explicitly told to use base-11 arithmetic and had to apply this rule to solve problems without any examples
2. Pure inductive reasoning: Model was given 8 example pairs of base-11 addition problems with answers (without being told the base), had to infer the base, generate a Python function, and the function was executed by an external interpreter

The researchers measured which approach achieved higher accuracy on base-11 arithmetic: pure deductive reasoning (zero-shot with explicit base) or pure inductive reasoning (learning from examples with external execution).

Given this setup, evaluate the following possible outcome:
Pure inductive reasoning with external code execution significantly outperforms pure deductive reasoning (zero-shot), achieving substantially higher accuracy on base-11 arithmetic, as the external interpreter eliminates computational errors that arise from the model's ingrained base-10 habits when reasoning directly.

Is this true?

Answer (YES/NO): YES